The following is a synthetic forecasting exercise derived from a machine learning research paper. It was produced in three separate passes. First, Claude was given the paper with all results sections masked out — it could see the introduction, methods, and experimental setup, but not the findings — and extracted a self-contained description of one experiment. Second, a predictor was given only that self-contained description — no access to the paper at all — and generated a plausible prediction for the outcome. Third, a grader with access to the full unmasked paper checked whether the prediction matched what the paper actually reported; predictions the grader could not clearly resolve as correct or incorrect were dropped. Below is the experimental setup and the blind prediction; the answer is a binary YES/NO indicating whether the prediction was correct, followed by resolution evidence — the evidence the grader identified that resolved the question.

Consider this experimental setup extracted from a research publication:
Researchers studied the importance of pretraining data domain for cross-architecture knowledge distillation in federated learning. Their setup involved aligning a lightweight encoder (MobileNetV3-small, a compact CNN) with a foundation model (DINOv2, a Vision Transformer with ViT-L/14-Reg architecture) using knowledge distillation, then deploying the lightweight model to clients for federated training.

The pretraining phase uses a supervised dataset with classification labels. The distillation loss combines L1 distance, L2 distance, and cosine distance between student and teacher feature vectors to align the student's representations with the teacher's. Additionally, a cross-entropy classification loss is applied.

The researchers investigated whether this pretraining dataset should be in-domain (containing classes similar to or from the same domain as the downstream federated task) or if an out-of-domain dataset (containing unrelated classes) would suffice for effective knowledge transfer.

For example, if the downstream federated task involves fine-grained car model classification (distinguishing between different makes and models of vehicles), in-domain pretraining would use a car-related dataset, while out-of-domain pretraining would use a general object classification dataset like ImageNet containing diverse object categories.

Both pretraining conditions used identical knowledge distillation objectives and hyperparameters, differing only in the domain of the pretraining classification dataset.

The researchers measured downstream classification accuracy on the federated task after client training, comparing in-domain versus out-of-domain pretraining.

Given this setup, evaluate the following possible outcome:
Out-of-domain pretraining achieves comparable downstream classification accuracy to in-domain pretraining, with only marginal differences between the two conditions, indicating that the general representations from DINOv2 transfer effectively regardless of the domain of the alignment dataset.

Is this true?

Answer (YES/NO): NO